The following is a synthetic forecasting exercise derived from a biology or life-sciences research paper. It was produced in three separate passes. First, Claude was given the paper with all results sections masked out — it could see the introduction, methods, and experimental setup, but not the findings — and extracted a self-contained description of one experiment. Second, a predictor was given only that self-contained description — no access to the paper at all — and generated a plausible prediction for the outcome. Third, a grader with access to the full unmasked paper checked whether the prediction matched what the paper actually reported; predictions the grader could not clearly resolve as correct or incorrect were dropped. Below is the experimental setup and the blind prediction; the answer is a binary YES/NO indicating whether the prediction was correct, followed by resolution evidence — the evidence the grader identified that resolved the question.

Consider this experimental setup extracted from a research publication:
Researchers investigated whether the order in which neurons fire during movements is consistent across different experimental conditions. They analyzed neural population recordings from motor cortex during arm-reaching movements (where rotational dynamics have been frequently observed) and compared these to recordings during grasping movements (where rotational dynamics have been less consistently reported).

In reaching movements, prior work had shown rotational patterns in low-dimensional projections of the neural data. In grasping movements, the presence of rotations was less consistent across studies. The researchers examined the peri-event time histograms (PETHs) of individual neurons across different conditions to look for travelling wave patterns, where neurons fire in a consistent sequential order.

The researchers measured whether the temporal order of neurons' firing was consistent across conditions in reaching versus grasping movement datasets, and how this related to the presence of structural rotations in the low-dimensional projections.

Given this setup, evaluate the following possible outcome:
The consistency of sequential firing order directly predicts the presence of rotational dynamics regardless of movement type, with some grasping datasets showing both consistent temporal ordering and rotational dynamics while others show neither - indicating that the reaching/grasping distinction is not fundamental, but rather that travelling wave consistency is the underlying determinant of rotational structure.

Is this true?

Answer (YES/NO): YES